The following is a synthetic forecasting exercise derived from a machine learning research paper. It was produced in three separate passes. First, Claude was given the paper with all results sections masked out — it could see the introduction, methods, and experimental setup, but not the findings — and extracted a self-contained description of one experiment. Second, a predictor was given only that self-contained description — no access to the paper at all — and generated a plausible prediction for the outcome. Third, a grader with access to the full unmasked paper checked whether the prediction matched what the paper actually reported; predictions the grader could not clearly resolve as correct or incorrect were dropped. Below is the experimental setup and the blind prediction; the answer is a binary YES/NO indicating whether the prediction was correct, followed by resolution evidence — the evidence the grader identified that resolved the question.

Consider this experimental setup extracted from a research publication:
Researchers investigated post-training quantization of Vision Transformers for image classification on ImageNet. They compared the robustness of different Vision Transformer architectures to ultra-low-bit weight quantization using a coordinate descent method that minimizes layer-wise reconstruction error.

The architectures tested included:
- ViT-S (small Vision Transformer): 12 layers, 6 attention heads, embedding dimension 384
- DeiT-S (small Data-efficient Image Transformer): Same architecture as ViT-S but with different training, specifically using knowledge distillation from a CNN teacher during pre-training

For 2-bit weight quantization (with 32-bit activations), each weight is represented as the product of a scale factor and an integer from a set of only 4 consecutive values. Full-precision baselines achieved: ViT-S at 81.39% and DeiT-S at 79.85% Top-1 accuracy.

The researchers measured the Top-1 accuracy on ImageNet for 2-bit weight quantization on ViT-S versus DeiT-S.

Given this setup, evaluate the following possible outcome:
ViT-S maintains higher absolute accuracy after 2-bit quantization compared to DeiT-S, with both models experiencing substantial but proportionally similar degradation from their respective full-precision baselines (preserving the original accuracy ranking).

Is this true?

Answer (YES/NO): NO